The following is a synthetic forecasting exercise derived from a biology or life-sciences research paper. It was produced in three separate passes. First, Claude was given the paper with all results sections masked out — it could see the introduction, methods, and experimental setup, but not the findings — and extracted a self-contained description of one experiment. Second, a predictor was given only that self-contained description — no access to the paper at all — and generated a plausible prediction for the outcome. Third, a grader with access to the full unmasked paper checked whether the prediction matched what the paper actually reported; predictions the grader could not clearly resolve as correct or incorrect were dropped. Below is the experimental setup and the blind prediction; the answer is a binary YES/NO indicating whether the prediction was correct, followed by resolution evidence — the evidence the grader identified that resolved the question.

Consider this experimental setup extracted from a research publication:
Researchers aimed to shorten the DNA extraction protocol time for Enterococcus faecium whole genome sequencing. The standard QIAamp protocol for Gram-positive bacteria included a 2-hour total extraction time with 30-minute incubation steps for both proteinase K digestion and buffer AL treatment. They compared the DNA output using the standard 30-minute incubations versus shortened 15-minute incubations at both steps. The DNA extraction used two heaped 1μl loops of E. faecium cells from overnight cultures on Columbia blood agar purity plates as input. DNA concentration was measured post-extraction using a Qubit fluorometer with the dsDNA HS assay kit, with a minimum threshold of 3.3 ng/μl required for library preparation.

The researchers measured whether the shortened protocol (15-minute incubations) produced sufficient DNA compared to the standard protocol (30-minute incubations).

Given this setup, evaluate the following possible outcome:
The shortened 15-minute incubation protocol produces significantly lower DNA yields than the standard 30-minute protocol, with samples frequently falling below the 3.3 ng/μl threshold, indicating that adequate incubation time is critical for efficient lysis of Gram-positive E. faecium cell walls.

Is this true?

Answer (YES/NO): NO